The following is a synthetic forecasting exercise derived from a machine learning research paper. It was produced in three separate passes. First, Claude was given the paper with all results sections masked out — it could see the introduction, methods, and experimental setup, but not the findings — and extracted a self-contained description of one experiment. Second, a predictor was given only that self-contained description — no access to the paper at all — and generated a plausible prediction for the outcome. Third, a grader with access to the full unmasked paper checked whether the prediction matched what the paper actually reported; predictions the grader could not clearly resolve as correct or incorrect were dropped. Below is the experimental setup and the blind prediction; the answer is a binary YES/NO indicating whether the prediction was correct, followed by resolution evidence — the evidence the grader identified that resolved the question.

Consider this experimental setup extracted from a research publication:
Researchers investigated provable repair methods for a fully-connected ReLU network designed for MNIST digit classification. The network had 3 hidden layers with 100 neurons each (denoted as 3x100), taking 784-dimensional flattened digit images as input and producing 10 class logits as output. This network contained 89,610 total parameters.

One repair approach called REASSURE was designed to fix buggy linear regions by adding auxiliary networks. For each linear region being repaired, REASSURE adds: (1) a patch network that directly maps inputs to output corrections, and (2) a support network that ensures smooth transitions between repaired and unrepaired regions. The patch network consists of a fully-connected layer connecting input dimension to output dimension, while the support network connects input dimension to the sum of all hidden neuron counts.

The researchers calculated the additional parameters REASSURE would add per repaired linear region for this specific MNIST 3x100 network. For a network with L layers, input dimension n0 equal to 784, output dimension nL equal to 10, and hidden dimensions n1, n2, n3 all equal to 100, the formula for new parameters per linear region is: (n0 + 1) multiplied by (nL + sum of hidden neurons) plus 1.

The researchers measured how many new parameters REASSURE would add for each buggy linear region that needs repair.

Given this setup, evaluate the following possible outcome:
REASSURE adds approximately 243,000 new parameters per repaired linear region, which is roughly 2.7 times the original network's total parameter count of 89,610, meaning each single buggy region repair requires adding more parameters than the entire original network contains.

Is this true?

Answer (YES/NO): NO